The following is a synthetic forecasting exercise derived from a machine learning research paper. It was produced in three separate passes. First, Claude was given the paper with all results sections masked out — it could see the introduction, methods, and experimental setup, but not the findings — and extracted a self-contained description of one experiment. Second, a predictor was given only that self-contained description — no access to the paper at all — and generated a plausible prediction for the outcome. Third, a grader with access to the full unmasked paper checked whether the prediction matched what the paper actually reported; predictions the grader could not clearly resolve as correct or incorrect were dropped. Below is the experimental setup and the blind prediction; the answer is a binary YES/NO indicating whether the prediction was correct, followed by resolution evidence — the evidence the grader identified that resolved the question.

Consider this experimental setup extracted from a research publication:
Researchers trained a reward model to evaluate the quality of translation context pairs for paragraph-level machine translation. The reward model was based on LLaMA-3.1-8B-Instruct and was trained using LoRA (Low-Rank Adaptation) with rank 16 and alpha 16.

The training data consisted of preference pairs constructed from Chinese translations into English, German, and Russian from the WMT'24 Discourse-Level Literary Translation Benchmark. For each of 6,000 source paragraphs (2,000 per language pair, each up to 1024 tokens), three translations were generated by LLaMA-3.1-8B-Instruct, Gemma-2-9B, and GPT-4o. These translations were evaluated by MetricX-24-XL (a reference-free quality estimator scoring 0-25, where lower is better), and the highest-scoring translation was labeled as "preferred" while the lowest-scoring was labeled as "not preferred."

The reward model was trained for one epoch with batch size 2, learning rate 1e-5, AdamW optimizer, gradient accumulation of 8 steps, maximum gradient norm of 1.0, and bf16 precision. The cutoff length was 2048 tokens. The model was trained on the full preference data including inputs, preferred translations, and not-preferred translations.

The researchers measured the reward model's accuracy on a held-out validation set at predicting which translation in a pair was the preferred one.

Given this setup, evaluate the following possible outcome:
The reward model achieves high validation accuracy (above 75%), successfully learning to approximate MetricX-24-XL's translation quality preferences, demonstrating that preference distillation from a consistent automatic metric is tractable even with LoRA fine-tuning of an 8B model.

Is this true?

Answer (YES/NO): YES